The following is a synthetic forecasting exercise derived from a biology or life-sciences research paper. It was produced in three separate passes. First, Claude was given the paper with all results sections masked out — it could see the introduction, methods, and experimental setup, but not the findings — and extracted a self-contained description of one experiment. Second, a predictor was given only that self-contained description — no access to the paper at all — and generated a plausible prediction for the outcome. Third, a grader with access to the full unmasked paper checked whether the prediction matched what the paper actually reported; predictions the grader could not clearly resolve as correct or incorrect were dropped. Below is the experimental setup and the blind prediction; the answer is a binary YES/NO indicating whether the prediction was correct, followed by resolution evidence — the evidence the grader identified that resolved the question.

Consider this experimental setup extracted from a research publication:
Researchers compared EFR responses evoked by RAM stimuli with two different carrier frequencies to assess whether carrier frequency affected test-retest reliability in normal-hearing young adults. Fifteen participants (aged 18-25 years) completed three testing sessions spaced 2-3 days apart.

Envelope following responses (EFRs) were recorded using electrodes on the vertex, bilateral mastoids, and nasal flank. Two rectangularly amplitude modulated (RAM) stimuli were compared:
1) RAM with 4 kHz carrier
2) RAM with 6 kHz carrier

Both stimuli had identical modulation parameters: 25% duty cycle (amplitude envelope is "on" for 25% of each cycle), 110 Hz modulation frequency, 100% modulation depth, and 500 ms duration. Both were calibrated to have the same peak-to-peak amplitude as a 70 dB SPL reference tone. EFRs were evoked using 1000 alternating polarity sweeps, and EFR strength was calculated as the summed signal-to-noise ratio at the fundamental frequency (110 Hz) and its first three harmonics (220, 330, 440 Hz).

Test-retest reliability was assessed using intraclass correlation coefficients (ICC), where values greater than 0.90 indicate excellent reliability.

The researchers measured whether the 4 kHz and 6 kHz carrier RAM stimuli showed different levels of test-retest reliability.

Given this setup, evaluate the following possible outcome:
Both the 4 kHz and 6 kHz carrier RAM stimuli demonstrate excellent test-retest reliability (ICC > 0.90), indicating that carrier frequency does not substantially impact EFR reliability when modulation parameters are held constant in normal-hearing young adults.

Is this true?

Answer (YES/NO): YES